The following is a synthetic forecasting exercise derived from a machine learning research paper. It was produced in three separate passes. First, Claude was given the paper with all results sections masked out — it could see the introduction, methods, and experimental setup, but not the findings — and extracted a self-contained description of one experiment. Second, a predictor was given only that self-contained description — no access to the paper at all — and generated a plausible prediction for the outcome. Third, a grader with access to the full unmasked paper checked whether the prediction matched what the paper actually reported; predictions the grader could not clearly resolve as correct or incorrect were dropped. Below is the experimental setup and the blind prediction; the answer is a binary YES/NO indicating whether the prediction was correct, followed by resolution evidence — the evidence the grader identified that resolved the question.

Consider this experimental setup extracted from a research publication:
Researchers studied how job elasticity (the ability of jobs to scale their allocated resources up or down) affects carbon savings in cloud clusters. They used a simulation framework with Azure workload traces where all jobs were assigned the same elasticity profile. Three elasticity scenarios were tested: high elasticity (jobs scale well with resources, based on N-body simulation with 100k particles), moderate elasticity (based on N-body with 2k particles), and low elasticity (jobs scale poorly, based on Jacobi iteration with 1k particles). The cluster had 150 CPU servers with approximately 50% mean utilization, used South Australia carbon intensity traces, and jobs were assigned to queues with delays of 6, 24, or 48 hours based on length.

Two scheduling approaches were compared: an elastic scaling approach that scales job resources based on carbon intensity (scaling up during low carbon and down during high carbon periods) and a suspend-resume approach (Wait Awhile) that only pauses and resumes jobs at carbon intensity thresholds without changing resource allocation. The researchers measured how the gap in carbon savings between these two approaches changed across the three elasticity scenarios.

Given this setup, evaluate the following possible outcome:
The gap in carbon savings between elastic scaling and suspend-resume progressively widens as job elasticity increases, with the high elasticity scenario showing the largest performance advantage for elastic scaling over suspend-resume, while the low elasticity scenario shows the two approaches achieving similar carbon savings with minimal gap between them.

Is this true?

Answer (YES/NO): NO